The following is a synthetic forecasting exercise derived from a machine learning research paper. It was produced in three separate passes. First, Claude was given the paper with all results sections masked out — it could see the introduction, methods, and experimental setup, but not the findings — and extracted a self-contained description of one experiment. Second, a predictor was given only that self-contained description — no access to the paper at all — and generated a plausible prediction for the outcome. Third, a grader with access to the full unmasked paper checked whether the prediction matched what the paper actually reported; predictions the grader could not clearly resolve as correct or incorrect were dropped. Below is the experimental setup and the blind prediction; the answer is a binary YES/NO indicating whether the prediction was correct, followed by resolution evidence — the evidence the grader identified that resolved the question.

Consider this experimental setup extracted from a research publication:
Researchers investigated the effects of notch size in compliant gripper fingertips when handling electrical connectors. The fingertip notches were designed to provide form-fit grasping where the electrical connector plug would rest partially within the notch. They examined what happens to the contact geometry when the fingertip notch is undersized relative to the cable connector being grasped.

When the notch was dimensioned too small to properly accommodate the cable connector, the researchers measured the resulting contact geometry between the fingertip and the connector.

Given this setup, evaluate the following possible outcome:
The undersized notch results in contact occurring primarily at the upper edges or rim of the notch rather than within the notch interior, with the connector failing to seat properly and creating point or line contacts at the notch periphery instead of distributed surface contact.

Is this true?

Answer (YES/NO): NO